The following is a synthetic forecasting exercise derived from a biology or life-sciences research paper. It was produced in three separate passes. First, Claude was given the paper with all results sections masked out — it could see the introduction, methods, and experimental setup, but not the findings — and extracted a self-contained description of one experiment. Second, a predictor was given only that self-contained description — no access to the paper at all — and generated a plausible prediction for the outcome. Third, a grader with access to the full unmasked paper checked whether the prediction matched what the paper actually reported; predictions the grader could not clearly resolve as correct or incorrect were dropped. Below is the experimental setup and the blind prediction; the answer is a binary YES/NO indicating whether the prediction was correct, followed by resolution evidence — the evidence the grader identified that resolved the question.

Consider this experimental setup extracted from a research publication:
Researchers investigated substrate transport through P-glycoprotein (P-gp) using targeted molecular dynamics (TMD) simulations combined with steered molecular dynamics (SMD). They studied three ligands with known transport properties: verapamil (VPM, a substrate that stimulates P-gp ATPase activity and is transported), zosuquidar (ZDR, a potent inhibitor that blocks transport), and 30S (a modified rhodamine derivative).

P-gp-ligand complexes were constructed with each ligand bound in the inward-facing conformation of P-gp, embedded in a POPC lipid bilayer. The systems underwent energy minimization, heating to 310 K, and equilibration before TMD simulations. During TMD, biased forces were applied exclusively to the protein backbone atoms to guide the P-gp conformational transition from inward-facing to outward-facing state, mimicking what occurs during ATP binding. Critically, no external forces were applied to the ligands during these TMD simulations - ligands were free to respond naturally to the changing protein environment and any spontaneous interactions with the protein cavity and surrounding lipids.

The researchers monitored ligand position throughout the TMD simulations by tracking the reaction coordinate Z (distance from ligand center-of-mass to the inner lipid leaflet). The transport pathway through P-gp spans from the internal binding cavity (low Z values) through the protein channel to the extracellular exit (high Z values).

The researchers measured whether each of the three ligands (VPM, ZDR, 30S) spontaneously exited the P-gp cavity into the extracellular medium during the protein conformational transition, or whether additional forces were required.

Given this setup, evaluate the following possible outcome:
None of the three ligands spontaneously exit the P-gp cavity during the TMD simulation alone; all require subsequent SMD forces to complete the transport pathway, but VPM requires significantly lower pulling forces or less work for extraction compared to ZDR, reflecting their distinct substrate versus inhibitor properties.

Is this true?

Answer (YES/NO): NO